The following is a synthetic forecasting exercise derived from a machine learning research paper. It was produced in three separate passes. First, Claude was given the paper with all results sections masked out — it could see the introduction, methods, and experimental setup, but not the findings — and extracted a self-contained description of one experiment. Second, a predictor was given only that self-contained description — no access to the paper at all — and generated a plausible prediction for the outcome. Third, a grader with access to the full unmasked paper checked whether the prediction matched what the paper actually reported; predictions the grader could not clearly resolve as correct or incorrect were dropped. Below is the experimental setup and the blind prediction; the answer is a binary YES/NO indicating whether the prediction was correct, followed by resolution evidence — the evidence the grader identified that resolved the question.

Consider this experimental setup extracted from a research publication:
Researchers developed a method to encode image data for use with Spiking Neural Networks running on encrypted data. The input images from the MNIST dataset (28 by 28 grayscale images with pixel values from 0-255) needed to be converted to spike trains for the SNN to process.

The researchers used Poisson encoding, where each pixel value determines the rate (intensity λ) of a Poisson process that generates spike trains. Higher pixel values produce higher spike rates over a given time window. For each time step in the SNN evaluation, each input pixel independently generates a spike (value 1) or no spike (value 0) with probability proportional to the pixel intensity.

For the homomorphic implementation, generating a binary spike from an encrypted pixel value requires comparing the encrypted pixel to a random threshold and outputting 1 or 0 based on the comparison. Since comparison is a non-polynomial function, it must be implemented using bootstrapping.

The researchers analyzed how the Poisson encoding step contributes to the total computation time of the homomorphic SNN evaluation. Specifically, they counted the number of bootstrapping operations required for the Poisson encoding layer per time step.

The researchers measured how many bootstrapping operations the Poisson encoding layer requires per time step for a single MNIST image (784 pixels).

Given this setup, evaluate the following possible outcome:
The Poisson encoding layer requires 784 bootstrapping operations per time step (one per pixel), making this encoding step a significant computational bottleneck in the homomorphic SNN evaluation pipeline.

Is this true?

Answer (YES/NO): YES